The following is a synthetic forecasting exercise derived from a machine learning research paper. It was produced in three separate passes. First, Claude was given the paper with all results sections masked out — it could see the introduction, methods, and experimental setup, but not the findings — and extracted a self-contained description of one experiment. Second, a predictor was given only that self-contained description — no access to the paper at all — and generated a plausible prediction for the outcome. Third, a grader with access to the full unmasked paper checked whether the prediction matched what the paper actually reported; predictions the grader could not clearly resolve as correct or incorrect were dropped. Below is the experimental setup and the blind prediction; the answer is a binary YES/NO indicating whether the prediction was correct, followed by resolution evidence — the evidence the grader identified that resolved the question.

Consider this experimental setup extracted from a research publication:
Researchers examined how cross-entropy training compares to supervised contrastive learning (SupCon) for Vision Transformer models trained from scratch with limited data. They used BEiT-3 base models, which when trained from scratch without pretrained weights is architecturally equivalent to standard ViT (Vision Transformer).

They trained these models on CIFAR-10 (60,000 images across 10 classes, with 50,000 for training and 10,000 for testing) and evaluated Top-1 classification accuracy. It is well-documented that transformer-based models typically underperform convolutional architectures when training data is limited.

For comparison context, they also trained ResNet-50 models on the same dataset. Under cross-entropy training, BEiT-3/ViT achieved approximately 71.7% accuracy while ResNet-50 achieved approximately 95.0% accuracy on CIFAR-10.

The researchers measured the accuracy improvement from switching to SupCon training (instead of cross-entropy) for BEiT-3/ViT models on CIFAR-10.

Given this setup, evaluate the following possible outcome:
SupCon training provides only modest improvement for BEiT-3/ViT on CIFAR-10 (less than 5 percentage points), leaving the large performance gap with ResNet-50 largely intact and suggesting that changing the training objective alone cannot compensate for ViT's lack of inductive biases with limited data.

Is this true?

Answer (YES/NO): NO